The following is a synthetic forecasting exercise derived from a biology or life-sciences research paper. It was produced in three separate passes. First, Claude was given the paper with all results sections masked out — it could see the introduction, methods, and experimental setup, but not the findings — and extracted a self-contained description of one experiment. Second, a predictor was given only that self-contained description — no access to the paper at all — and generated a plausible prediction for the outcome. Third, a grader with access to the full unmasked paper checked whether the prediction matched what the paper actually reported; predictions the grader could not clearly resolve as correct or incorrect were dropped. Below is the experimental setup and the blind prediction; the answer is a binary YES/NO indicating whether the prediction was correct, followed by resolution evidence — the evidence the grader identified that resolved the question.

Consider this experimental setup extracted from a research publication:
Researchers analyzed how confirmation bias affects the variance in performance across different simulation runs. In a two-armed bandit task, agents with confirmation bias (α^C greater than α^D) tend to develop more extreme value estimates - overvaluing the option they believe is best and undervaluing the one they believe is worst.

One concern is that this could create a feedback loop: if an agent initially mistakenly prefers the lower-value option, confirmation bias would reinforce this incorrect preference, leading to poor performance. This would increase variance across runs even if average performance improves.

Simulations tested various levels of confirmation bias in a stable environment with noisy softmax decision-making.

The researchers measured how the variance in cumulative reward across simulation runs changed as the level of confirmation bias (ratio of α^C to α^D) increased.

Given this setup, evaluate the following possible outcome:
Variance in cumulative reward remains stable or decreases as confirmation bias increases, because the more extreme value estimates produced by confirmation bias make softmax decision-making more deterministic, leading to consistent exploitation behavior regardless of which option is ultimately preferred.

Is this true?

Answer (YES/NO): NO